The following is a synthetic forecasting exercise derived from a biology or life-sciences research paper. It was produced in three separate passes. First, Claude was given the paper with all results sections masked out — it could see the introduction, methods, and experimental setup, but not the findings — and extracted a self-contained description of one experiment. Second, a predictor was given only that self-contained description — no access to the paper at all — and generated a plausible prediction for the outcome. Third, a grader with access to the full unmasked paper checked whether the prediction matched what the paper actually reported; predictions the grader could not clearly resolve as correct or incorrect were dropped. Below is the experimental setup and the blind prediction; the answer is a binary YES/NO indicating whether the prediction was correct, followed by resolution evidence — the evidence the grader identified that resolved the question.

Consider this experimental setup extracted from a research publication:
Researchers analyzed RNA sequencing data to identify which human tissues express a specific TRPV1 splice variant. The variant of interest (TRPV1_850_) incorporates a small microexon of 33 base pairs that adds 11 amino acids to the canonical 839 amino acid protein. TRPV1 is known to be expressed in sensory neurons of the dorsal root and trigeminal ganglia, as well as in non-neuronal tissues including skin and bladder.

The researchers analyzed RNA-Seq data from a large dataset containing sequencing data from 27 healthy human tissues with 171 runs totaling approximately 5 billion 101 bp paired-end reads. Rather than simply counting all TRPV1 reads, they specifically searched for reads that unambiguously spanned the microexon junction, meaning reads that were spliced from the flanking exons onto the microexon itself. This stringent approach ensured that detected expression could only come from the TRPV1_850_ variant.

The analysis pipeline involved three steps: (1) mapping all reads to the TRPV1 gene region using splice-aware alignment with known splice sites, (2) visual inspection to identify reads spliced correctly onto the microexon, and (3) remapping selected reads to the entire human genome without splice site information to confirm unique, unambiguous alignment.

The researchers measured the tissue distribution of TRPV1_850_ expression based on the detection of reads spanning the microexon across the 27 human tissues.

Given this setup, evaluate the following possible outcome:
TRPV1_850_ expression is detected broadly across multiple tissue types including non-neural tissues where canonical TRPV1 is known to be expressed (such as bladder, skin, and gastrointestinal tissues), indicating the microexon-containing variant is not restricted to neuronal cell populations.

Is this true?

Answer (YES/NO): NO